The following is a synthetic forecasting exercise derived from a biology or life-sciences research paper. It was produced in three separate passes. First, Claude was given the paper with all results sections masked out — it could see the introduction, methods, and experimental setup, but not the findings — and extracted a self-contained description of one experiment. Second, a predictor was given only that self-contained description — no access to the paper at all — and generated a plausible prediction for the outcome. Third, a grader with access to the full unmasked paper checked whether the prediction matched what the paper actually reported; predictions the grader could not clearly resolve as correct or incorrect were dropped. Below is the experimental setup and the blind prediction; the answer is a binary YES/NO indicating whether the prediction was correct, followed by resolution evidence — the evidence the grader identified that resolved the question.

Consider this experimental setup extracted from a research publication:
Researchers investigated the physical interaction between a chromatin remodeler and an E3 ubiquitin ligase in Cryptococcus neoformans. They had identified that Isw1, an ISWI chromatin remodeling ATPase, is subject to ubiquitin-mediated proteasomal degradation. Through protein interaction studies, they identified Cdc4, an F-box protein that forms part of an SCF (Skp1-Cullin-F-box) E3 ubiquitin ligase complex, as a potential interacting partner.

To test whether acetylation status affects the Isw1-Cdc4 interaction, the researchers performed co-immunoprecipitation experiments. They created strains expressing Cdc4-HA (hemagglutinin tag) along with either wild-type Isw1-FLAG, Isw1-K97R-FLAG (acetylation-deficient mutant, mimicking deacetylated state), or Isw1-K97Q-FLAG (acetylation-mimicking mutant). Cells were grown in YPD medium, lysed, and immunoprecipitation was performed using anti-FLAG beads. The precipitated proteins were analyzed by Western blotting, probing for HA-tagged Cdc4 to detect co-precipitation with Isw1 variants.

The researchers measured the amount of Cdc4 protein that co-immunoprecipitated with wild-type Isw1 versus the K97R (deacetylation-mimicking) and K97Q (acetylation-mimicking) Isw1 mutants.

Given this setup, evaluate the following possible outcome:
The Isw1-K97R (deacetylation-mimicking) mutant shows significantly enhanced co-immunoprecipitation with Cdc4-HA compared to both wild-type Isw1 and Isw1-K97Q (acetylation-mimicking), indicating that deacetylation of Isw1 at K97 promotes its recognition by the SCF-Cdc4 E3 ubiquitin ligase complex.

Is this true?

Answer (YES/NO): NO